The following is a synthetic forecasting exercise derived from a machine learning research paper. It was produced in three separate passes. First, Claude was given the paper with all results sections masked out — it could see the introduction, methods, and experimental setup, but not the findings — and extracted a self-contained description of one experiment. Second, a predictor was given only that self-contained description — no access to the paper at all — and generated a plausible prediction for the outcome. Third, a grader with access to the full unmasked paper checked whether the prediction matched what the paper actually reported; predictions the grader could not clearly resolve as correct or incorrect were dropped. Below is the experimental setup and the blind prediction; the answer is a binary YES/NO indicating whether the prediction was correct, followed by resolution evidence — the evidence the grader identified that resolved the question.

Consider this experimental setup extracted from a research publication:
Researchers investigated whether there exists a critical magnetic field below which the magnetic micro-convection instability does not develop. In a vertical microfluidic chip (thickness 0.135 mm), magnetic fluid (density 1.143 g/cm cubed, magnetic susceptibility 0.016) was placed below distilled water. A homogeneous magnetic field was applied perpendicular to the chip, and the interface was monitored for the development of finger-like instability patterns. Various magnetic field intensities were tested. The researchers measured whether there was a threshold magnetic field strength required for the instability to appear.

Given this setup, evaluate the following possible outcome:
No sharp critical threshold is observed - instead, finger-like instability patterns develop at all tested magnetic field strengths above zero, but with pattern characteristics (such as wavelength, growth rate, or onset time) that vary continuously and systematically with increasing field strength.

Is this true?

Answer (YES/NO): NO